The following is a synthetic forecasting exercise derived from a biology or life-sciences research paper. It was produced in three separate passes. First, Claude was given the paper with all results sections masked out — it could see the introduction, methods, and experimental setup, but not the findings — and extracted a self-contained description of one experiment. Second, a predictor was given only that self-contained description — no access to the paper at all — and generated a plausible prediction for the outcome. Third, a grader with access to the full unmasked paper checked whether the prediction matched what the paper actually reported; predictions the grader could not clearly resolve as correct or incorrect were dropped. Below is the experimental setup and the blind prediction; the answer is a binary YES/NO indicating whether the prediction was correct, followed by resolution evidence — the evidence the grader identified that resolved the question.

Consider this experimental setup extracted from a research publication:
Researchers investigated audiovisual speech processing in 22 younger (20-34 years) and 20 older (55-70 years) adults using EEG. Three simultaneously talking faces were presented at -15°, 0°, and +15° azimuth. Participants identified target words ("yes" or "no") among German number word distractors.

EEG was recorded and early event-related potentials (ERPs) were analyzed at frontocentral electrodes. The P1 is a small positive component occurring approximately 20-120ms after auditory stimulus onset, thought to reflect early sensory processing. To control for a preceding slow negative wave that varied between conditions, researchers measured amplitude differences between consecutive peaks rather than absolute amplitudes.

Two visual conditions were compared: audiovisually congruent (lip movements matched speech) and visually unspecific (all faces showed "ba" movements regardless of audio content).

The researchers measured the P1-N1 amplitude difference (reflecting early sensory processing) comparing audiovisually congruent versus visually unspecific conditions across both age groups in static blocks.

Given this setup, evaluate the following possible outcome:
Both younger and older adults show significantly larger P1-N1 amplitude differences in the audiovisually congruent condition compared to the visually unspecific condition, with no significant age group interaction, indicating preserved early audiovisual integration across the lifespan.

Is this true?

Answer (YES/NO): NO